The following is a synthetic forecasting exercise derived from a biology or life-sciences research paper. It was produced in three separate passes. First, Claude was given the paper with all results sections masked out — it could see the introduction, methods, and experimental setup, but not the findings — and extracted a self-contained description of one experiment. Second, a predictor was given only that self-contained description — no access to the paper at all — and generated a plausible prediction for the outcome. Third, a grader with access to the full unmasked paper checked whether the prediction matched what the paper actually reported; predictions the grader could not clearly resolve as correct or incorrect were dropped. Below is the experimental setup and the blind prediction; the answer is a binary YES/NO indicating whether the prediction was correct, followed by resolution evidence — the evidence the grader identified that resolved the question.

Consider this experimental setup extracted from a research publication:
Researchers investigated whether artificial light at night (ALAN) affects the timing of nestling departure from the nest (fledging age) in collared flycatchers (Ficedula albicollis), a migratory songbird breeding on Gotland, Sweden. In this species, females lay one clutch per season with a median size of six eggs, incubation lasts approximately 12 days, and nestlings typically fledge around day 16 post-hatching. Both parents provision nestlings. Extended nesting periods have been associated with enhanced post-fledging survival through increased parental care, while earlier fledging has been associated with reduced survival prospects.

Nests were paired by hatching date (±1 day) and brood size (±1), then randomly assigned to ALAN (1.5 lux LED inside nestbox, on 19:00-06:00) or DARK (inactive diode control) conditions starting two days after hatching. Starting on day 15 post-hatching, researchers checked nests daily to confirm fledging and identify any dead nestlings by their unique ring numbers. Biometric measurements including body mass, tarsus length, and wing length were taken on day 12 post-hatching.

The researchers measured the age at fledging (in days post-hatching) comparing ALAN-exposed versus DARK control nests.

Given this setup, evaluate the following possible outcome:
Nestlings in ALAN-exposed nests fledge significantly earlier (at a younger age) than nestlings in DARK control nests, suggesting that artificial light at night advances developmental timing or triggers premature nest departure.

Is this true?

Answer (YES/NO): NO